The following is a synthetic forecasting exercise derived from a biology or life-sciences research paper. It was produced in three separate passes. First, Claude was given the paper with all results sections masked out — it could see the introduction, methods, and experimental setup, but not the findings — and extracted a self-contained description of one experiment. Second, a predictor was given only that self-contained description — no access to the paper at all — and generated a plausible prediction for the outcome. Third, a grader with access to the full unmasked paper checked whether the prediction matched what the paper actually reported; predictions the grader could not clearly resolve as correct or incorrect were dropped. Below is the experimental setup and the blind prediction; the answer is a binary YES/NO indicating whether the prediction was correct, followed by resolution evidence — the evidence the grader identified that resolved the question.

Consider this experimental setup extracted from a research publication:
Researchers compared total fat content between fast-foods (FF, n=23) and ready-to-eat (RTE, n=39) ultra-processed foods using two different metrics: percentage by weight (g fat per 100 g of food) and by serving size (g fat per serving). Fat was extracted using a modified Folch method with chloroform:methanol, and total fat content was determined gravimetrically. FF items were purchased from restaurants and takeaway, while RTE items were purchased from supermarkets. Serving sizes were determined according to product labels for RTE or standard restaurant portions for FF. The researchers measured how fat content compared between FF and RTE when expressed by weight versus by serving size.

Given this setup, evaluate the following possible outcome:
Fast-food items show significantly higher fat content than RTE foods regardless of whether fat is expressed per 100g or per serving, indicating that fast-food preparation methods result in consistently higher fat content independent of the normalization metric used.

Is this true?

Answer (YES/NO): NO